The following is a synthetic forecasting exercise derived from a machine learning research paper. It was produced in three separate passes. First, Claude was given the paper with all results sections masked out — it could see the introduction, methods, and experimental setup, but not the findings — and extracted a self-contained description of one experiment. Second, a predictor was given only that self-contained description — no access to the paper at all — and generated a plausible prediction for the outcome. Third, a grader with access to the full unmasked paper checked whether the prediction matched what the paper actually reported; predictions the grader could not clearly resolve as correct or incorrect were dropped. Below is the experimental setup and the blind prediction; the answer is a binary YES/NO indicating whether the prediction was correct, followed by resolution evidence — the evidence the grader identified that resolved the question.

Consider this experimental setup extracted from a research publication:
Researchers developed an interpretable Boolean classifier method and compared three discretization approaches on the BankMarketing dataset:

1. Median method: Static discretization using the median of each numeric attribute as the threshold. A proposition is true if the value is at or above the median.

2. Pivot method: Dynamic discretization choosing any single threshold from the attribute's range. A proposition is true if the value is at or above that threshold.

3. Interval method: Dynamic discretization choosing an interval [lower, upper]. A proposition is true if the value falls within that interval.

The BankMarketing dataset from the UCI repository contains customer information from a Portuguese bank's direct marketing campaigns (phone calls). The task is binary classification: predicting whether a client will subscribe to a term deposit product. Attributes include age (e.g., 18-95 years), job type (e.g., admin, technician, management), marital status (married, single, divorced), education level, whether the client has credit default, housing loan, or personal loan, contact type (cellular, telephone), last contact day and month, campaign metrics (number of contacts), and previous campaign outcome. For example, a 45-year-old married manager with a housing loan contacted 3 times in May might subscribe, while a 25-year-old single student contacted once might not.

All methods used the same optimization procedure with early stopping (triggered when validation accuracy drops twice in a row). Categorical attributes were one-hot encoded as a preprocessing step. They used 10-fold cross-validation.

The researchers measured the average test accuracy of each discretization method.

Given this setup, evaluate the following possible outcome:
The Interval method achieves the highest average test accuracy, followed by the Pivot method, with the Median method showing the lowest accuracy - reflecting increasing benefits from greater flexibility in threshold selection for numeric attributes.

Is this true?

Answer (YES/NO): NO